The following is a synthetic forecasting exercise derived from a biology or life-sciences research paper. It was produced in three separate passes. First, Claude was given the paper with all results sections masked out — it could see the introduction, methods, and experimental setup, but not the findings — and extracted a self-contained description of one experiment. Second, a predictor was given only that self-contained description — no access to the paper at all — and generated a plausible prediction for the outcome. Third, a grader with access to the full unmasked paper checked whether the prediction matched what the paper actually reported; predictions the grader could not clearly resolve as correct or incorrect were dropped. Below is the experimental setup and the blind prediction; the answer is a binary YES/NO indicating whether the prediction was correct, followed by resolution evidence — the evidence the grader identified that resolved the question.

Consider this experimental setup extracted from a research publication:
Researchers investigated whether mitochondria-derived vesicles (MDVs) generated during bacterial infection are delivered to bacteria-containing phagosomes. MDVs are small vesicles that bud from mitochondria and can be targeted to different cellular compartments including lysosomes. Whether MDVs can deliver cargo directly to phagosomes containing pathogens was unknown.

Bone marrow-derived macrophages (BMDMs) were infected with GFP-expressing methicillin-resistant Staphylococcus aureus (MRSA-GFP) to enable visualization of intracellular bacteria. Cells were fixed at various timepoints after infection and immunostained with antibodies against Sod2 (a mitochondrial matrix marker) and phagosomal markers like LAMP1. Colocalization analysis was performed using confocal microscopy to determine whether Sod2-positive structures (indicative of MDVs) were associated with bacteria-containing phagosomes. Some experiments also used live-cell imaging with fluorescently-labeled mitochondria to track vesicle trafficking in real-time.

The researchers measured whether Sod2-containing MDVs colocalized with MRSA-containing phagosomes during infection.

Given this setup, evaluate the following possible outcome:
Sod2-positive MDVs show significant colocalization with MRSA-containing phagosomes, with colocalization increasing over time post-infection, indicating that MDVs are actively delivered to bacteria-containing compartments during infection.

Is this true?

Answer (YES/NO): NO